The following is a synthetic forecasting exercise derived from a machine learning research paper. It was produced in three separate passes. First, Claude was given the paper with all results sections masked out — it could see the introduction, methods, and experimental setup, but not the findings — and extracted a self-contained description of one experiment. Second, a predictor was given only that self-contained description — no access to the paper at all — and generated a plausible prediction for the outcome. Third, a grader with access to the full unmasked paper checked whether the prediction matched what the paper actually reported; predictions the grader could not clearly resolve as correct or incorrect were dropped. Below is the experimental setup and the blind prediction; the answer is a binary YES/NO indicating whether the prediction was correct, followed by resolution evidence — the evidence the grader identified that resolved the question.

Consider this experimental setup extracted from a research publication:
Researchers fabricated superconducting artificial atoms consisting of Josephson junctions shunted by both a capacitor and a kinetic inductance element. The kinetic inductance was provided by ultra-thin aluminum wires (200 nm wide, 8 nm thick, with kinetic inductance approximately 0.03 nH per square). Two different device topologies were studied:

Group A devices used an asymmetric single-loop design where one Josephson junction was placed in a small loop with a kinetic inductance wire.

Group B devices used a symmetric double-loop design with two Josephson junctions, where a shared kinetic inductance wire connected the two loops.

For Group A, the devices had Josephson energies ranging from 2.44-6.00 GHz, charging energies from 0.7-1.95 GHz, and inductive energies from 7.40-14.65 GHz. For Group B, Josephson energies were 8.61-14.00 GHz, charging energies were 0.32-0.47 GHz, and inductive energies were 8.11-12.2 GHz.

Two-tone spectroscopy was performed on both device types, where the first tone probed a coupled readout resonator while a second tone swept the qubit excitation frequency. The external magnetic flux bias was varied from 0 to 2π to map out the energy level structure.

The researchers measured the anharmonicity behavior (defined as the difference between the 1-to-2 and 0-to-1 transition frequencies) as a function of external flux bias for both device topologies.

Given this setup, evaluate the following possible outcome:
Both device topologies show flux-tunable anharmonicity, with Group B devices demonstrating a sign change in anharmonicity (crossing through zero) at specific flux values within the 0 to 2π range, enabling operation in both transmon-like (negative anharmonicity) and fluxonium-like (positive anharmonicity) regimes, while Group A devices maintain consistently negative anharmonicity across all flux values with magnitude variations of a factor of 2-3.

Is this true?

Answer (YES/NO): NO